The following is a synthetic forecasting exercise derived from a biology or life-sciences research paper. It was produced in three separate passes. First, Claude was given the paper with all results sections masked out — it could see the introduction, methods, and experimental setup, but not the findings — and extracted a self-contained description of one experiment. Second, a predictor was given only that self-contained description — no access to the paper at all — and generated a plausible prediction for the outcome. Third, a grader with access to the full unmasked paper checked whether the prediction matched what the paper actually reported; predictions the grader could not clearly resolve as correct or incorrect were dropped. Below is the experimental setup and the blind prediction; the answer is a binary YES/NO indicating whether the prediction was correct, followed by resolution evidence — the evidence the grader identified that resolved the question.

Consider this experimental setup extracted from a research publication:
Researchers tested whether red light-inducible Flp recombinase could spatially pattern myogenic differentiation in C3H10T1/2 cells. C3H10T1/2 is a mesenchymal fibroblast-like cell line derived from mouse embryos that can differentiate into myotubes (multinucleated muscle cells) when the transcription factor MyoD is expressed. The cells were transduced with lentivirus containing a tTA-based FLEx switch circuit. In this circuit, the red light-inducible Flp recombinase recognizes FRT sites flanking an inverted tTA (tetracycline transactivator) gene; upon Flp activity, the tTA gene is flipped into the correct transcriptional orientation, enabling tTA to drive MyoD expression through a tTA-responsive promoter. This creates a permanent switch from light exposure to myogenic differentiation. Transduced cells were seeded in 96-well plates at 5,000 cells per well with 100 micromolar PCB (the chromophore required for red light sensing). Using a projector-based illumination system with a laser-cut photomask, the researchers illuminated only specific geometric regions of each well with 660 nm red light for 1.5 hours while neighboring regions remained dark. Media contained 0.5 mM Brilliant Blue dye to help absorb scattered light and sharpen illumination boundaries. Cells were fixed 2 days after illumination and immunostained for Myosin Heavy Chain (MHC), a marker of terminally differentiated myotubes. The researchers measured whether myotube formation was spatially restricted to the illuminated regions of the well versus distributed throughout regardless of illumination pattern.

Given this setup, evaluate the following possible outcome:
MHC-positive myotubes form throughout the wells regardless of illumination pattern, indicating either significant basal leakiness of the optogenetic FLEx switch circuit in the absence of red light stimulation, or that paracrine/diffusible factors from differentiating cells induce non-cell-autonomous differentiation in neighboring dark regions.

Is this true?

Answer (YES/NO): NO